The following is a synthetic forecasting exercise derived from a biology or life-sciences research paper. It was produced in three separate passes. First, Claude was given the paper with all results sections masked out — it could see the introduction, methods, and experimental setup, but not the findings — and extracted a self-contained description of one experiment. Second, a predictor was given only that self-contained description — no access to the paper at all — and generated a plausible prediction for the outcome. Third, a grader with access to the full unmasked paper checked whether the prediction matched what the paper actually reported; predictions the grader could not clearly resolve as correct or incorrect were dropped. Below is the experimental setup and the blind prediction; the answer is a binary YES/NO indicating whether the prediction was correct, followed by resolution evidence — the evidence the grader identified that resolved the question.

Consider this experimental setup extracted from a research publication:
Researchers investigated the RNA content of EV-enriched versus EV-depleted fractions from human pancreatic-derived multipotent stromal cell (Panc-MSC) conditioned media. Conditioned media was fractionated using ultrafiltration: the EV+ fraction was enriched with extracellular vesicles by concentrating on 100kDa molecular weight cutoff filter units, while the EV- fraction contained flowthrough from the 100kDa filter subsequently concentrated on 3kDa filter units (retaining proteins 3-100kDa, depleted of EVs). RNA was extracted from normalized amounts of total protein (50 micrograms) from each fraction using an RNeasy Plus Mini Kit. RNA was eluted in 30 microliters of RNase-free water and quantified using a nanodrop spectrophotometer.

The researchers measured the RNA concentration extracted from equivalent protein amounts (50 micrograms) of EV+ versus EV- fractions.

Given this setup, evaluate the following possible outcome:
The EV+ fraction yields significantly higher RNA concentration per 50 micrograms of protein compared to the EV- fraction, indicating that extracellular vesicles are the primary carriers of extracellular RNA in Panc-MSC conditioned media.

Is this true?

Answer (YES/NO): YES